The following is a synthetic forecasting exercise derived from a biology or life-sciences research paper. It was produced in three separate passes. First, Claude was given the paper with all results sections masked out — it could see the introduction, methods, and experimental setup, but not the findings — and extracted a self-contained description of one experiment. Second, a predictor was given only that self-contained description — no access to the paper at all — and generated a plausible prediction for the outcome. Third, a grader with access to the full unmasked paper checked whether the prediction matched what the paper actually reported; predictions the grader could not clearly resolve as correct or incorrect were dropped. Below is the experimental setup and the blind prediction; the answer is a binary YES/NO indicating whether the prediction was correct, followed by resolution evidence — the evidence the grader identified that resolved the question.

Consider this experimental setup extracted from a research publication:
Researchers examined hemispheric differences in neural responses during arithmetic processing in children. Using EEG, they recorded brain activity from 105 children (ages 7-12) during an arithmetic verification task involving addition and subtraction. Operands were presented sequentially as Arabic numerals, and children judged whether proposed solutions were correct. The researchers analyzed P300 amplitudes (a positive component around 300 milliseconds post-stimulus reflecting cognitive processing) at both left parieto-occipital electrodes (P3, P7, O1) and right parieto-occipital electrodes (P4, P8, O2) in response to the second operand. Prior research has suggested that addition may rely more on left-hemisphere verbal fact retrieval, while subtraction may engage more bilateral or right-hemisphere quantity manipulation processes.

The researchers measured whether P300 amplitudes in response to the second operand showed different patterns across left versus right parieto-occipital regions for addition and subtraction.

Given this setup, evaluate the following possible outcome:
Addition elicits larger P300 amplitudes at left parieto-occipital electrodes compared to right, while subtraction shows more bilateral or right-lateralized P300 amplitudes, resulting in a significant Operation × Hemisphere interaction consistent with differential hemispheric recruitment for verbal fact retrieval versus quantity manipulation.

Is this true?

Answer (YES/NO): NO